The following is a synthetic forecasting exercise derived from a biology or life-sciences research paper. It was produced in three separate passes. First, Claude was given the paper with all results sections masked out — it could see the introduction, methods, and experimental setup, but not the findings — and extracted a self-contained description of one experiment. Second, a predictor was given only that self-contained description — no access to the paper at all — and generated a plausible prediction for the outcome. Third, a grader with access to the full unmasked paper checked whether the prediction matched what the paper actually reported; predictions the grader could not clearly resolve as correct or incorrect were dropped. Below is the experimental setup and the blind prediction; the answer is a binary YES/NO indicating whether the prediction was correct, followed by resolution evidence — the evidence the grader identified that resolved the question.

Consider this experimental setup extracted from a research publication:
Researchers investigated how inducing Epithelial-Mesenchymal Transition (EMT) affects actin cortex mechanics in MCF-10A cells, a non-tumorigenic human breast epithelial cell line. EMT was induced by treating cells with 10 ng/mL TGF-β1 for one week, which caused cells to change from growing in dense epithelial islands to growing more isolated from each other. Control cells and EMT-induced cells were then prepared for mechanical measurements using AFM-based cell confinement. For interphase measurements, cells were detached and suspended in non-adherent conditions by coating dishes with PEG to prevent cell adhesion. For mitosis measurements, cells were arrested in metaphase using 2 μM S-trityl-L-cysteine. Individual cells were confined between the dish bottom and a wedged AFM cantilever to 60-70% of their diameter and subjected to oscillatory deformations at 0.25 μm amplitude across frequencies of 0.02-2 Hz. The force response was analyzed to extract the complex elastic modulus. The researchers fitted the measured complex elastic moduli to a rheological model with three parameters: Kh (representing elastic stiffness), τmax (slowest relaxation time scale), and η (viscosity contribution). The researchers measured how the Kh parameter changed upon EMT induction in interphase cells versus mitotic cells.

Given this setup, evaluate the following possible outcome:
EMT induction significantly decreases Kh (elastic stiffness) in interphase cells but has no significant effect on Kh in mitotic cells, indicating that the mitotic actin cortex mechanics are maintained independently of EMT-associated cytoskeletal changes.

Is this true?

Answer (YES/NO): NO